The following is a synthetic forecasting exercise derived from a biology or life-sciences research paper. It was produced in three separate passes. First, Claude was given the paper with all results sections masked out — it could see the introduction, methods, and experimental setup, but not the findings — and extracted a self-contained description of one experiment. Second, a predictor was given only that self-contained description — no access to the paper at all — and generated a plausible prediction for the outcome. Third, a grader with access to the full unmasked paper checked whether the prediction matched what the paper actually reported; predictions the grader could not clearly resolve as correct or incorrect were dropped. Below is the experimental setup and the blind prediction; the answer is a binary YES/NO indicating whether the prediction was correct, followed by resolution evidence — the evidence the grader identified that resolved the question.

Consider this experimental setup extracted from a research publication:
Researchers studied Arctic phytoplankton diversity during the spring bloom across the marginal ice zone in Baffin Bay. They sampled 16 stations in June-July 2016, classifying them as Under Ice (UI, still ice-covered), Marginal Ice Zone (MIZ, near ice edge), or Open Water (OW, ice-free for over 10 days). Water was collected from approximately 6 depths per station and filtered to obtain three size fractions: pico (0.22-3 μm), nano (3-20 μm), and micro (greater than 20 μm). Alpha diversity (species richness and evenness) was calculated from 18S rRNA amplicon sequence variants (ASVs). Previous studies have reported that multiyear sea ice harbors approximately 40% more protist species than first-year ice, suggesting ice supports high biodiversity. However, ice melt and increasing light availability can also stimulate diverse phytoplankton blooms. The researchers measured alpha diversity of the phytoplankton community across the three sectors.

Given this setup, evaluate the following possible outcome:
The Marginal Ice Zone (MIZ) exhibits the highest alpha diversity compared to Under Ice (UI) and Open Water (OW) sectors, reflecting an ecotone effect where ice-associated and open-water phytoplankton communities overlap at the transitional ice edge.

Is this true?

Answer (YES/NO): NO